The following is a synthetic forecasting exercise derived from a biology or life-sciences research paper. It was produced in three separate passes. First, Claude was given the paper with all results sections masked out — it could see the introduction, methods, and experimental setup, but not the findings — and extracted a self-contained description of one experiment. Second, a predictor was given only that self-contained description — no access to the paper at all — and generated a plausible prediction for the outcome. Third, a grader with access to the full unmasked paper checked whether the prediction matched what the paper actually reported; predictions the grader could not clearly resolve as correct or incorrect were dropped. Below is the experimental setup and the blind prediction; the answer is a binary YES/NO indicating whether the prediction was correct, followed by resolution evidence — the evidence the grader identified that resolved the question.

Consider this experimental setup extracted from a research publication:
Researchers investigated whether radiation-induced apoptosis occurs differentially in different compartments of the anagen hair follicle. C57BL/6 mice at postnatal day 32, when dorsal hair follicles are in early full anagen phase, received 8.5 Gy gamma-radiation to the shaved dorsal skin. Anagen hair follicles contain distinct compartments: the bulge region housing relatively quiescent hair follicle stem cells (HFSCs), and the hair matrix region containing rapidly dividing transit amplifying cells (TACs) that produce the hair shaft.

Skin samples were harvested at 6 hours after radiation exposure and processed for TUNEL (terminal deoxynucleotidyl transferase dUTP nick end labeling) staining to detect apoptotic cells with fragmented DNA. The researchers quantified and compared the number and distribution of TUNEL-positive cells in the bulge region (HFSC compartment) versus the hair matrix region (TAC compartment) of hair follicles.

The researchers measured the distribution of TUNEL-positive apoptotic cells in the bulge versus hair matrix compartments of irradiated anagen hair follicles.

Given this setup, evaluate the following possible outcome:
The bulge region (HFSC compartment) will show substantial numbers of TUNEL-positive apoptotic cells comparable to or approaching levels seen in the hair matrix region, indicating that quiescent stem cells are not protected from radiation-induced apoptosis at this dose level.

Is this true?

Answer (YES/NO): NO